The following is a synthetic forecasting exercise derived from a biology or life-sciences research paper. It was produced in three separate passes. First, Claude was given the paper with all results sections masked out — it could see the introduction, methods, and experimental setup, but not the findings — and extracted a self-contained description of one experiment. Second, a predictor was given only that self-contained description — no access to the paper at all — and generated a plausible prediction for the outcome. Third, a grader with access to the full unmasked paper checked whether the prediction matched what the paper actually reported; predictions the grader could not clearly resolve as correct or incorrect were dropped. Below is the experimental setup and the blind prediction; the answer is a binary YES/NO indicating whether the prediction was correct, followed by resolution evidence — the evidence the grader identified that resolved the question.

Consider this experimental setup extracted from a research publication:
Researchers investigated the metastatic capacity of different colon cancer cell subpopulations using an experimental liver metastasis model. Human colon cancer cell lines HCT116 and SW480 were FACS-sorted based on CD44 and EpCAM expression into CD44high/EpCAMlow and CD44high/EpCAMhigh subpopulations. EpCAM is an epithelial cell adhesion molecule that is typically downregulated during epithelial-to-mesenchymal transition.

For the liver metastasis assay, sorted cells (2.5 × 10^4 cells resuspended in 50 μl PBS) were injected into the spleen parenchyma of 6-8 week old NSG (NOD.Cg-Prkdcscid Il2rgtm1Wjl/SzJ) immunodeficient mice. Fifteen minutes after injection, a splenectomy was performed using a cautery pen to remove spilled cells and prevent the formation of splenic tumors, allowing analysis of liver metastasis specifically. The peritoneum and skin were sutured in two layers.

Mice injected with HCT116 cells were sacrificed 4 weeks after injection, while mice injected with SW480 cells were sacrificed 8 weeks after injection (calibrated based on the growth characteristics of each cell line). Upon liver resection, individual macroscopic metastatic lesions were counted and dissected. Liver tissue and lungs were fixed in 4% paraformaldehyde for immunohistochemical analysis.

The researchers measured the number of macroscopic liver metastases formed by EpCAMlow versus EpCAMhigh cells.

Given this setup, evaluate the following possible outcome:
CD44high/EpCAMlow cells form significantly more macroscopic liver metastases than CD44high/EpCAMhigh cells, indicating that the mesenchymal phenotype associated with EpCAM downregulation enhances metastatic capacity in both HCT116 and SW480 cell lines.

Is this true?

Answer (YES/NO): YES